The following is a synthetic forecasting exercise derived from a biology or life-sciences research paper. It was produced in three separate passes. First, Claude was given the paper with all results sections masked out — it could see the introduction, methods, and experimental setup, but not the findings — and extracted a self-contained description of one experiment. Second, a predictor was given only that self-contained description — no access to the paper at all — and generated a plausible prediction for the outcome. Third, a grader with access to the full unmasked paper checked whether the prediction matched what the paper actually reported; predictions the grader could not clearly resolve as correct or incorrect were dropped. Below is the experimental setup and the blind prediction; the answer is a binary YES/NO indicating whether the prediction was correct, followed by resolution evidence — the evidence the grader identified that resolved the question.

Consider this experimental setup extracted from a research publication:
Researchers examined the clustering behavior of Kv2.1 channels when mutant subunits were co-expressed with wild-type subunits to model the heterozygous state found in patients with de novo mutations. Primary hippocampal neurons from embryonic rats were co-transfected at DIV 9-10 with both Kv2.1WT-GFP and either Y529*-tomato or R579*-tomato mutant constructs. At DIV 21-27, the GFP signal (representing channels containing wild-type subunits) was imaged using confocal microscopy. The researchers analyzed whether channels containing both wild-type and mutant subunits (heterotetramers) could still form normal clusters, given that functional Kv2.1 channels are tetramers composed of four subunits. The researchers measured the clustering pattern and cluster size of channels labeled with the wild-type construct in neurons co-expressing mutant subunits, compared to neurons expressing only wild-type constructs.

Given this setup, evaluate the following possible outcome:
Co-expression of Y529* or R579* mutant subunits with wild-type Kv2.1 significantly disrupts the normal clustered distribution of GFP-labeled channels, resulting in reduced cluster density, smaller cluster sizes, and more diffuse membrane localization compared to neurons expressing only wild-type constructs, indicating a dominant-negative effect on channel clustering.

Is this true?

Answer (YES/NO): NO